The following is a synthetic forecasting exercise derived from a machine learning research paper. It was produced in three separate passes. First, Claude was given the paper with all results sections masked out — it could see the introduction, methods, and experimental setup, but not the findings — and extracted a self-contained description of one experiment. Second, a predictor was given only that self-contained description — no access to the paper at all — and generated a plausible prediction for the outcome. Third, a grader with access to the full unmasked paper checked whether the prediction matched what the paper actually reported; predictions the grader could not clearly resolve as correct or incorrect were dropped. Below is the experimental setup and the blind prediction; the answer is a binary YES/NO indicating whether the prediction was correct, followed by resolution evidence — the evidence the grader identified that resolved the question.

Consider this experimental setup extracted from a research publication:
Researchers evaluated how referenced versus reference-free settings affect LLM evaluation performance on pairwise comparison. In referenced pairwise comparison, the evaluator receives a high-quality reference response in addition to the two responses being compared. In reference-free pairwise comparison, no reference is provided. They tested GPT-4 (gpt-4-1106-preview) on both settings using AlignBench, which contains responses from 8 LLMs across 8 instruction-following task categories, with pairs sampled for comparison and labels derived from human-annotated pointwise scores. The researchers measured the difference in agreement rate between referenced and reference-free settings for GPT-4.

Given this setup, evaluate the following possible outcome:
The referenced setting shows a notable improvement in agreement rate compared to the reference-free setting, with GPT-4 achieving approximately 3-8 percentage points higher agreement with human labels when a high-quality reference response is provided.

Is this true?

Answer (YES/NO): YES